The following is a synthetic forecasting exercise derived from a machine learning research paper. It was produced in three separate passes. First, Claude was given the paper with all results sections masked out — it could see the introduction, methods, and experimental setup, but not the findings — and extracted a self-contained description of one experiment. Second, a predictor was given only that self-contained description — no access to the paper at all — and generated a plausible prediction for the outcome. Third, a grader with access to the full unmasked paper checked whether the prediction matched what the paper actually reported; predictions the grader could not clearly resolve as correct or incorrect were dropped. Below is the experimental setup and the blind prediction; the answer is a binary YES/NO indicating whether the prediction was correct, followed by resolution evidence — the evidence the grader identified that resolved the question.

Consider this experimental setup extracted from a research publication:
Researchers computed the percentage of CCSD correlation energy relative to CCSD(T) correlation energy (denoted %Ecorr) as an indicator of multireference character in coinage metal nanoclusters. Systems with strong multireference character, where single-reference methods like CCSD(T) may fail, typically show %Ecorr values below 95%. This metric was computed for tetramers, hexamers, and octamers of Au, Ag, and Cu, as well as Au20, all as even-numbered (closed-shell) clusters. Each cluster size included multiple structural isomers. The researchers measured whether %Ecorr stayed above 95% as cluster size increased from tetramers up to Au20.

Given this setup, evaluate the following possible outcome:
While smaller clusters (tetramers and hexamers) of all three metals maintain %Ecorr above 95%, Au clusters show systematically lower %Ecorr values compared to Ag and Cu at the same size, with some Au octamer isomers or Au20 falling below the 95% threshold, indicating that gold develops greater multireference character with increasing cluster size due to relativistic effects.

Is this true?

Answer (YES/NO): NO